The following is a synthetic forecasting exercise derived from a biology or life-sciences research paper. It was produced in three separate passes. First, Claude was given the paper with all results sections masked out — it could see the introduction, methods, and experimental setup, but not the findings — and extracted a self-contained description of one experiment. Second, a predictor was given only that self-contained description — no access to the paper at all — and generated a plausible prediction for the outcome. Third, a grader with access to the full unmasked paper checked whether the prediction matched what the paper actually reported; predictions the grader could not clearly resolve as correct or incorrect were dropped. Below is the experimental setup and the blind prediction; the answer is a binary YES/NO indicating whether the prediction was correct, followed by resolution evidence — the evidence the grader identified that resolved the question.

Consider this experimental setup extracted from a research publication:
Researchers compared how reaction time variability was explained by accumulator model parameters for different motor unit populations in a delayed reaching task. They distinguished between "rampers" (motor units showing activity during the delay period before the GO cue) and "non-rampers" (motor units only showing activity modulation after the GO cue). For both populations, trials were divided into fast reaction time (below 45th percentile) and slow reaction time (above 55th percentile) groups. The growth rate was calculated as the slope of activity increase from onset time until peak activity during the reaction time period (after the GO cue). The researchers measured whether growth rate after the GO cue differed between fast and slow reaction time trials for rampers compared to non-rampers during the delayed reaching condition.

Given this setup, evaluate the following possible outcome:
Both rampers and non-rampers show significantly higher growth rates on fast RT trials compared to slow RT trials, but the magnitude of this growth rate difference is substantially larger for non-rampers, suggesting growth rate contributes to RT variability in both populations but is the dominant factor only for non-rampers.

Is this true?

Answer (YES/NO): NO